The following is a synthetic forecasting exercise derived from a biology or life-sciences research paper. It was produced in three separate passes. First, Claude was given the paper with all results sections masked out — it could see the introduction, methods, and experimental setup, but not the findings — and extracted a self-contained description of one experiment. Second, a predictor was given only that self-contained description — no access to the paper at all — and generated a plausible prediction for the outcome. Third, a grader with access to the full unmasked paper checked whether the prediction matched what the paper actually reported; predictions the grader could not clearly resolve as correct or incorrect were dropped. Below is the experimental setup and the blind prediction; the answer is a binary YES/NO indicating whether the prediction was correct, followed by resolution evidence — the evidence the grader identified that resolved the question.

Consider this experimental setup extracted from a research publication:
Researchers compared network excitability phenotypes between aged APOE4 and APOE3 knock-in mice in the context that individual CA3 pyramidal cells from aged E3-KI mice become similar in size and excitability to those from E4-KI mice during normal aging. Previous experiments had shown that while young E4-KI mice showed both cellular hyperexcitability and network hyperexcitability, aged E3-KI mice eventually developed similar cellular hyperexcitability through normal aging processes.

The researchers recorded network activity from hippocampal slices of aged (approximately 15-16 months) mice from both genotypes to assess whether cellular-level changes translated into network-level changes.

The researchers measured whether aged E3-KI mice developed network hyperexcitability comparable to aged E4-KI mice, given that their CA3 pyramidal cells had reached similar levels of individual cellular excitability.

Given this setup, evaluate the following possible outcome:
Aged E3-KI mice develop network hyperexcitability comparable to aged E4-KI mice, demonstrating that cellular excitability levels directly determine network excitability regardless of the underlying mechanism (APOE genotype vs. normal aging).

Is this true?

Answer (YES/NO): NO